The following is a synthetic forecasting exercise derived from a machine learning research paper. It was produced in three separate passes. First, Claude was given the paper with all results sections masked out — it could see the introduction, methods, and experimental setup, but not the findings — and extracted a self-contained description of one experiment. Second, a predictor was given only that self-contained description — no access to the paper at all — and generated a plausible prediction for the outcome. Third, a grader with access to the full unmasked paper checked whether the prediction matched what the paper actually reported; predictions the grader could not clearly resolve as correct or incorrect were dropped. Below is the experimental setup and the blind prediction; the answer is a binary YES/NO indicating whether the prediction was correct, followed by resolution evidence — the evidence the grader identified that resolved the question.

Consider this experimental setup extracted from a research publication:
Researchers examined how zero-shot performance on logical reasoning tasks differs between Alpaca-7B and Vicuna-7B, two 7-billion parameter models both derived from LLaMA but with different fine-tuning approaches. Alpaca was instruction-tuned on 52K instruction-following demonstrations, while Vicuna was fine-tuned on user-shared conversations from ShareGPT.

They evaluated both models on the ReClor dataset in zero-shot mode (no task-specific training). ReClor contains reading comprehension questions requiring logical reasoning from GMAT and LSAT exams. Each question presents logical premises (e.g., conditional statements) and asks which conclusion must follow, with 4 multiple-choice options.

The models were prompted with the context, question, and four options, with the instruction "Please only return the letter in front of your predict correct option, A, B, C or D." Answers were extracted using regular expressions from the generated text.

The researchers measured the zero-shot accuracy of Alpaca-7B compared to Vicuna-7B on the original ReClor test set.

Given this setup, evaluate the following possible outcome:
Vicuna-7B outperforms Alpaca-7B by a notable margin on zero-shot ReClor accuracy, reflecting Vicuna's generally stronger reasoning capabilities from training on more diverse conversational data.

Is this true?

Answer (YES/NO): YES